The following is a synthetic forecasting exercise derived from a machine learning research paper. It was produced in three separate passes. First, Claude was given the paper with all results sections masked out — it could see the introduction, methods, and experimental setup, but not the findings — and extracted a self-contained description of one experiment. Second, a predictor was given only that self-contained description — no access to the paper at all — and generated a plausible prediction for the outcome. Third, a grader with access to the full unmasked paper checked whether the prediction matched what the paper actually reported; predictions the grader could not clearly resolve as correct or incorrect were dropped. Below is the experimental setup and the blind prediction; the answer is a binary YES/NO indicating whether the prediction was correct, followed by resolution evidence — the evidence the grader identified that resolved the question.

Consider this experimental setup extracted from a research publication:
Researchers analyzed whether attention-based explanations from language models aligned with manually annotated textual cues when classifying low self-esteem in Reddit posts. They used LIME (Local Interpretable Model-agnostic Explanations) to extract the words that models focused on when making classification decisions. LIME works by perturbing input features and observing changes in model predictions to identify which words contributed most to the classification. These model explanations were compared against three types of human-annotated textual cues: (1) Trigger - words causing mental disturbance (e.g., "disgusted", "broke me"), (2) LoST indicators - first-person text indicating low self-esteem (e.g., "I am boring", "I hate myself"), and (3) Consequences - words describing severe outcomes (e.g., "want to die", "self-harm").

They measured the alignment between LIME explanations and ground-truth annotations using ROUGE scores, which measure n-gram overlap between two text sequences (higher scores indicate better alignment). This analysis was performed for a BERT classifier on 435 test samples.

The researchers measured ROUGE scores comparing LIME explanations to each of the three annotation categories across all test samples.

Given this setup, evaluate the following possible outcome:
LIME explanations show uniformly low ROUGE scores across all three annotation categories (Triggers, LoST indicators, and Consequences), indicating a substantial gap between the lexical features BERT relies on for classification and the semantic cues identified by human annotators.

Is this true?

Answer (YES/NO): NO